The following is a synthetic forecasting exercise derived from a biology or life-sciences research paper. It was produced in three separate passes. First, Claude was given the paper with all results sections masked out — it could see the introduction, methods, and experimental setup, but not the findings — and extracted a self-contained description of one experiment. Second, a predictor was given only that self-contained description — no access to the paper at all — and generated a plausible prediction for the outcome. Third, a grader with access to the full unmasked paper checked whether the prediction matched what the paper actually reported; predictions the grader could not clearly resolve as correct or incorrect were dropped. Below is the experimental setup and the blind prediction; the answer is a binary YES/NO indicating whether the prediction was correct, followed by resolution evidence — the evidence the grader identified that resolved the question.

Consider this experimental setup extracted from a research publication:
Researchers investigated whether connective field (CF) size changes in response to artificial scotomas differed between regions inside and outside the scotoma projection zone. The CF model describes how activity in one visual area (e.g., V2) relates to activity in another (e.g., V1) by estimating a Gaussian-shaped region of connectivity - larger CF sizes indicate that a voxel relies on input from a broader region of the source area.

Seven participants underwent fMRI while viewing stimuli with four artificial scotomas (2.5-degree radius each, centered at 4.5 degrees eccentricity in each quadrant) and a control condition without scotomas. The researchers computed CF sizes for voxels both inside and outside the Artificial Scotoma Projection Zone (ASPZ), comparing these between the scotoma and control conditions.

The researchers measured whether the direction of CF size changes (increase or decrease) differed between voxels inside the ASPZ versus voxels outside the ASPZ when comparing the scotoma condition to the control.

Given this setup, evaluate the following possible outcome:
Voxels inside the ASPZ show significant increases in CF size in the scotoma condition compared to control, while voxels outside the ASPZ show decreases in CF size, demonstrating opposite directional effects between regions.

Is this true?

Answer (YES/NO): NO